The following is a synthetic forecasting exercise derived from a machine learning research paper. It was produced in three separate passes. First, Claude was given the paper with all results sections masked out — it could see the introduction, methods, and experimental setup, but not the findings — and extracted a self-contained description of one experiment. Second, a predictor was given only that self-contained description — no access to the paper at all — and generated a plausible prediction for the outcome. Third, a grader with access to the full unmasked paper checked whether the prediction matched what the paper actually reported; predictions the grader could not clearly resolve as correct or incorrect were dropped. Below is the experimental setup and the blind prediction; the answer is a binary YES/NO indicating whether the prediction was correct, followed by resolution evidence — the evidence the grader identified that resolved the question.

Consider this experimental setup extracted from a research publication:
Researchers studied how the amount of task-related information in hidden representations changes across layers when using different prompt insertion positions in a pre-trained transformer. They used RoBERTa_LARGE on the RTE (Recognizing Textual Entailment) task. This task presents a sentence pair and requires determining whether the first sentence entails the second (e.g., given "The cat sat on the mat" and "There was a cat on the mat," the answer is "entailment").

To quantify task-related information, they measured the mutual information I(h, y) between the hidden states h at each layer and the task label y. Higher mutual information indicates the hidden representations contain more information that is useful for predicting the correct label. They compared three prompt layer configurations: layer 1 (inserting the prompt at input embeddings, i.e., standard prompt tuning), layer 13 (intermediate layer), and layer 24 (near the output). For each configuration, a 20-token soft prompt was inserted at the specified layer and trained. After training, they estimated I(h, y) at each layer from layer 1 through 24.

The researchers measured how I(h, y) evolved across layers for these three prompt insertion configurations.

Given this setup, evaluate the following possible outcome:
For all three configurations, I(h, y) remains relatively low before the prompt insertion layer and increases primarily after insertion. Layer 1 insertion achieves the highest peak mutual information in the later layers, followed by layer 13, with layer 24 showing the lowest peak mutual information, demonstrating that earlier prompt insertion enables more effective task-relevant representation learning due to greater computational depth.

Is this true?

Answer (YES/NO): NO